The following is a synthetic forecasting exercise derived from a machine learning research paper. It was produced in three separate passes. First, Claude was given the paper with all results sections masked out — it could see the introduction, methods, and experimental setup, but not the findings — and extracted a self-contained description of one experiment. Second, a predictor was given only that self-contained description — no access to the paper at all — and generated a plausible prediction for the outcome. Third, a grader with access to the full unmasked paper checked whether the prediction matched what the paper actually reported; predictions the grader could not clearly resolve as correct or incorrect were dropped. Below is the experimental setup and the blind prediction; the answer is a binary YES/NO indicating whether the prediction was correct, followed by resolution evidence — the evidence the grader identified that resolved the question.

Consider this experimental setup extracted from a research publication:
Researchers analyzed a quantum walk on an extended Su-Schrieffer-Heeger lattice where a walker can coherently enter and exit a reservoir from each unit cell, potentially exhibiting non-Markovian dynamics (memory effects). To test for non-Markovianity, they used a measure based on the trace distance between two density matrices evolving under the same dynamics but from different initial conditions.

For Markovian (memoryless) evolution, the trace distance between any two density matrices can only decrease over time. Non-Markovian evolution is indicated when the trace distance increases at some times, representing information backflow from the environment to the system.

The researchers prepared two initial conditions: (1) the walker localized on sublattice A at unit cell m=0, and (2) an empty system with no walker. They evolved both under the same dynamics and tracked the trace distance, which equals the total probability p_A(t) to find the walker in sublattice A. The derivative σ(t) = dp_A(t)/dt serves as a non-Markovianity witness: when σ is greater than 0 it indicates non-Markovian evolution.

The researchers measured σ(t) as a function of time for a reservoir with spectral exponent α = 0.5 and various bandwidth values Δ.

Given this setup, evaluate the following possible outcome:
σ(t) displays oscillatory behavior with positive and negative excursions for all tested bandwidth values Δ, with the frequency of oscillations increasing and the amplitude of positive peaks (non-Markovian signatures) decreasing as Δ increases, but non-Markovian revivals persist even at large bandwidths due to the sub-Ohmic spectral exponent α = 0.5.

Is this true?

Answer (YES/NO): NO